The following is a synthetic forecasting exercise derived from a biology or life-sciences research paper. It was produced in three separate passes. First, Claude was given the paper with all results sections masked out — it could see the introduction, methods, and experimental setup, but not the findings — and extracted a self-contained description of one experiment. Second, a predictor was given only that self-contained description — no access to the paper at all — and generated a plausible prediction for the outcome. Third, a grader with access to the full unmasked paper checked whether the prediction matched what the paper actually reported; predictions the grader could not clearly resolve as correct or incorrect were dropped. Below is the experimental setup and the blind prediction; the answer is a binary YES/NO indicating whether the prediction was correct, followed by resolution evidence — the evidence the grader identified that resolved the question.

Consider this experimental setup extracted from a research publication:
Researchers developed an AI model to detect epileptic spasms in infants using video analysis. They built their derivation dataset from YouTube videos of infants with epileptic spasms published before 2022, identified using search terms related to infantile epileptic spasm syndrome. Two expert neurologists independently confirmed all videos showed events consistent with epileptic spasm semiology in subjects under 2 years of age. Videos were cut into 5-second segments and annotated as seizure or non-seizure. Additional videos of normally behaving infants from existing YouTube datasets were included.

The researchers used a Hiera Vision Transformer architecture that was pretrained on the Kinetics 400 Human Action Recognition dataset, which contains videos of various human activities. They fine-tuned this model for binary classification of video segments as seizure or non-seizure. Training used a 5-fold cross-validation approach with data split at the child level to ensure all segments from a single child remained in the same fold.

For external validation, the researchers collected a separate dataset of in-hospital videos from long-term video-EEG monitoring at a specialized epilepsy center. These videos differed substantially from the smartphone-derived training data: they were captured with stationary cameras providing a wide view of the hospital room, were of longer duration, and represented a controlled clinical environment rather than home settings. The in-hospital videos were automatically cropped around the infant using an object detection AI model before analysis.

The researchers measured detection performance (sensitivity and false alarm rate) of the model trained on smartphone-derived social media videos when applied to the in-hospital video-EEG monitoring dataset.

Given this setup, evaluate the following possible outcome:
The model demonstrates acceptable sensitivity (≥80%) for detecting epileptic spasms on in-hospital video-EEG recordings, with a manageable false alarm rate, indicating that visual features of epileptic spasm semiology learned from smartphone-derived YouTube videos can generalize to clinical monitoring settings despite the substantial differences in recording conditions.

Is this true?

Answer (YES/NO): YES